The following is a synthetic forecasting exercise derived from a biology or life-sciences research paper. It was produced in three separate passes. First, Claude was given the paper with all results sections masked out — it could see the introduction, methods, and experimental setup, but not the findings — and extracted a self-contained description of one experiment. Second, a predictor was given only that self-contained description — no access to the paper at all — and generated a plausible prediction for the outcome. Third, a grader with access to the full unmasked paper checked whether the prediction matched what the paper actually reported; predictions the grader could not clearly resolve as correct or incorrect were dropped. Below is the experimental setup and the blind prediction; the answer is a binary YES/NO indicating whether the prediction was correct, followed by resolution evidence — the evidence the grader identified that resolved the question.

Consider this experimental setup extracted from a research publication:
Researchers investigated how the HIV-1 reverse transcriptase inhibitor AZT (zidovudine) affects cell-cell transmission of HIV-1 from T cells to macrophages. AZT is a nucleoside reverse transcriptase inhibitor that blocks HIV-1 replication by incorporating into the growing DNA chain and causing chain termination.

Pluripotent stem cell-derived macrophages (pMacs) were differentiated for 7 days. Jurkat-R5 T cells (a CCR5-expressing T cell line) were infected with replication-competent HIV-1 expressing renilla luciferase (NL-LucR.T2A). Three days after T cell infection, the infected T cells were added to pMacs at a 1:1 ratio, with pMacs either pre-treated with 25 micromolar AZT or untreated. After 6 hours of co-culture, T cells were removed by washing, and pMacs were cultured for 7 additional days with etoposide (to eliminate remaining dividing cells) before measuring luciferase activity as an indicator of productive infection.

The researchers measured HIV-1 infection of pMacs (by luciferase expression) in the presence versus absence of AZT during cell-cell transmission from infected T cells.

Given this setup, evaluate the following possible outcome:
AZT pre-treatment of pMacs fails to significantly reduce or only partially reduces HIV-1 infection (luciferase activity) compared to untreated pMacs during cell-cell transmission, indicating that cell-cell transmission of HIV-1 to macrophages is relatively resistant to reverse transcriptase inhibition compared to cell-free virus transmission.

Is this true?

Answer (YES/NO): YES